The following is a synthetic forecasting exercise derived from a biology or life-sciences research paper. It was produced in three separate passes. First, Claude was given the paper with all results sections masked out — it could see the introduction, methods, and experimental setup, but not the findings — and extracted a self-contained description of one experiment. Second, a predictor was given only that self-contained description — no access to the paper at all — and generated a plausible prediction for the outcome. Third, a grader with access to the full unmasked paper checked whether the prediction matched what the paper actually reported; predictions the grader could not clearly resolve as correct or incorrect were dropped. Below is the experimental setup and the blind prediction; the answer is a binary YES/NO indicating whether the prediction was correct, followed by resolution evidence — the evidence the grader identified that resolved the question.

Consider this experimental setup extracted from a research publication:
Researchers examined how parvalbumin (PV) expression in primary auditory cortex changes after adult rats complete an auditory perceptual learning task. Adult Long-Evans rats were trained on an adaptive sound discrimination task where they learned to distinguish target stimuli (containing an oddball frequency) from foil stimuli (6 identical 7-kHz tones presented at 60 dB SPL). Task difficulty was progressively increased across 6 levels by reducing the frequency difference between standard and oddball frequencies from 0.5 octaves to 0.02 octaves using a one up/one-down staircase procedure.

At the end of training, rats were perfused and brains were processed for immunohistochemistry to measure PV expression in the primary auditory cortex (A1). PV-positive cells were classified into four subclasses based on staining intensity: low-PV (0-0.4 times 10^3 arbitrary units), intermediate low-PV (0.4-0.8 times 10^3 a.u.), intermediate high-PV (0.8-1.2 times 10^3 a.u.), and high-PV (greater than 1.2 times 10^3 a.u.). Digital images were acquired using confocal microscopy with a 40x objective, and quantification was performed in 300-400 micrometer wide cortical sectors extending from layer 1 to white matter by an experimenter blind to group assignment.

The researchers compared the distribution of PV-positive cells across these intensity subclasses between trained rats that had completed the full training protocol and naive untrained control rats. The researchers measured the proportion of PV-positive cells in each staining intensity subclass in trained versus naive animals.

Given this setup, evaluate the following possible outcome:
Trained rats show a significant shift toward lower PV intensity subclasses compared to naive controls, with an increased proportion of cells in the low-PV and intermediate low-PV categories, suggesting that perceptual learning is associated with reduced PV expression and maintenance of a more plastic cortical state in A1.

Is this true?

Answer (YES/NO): NO